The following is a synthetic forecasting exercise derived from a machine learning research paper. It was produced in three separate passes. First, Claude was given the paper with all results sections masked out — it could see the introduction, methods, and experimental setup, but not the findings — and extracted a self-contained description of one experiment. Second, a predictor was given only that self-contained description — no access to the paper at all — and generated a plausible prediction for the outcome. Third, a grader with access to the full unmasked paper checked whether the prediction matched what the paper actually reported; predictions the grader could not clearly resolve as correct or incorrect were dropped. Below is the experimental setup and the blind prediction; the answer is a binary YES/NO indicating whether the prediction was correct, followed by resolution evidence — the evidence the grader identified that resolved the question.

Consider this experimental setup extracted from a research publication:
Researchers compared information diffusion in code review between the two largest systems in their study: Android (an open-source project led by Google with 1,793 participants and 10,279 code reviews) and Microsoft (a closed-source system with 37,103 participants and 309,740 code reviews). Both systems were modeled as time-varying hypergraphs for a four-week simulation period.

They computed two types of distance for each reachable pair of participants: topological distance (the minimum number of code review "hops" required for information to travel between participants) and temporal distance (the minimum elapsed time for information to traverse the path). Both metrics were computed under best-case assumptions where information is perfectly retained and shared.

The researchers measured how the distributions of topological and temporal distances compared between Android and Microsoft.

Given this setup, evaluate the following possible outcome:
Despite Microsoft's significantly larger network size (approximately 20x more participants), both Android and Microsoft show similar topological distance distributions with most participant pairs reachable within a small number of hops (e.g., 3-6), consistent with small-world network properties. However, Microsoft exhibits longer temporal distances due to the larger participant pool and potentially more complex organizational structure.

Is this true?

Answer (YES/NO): NO